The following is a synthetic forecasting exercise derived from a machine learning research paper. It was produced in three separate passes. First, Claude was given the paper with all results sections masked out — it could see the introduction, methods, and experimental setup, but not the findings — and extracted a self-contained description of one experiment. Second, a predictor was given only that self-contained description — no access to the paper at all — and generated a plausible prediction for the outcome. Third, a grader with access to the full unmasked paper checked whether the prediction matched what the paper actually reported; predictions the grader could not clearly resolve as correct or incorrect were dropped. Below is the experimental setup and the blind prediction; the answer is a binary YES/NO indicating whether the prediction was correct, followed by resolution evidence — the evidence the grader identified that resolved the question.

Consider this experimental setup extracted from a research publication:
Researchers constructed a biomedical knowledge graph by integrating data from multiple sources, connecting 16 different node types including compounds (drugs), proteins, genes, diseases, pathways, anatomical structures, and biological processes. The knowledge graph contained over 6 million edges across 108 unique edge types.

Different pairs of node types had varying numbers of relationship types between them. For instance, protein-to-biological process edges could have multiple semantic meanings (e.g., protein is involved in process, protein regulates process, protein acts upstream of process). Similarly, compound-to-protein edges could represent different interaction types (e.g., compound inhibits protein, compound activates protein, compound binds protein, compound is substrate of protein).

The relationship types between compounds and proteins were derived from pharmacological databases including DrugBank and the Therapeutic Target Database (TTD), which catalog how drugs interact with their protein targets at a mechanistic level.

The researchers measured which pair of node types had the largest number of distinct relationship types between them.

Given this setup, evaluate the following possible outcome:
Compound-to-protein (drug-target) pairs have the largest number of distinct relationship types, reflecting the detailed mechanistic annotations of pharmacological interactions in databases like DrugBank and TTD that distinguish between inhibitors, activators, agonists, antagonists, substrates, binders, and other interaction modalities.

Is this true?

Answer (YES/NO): YES